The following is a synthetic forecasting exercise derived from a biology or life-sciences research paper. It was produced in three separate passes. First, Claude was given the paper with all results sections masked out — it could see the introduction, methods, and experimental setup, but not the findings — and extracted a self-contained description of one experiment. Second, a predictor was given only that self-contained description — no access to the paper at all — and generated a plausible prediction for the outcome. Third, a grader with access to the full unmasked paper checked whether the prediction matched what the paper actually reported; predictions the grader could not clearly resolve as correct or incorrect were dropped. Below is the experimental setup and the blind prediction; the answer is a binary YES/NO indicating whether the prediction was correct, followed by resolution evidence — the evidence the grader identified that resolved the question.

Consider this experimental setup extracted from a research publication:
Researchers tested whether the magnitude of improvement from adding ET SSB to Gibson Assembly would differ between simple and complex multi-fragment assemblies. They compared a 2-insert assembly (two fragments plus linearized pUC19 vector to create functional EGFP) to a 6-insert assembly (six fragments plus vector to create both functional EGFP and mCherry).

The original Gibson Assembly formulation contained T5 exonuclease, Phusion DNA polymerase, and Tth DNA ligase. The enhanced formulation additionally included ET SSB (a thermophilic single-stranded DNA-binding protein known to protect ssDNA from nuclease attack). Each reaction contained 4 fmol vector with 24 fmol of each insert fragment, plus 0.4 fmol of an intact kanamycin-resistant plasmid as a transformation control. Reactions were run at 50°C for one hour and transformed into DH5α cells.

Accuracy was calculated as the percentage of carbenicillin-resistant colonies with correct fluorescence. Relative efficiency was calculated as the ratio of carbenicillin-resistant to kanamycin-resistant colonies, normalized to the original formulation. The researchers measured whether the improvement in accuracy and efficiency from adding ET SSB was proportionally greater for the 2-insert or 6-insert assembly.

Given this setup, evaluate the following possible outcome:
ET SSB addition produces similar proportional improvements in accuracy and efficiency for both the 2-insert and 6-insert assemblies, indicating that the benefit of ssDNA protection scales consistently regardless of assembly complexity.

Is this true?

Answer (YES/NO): NO